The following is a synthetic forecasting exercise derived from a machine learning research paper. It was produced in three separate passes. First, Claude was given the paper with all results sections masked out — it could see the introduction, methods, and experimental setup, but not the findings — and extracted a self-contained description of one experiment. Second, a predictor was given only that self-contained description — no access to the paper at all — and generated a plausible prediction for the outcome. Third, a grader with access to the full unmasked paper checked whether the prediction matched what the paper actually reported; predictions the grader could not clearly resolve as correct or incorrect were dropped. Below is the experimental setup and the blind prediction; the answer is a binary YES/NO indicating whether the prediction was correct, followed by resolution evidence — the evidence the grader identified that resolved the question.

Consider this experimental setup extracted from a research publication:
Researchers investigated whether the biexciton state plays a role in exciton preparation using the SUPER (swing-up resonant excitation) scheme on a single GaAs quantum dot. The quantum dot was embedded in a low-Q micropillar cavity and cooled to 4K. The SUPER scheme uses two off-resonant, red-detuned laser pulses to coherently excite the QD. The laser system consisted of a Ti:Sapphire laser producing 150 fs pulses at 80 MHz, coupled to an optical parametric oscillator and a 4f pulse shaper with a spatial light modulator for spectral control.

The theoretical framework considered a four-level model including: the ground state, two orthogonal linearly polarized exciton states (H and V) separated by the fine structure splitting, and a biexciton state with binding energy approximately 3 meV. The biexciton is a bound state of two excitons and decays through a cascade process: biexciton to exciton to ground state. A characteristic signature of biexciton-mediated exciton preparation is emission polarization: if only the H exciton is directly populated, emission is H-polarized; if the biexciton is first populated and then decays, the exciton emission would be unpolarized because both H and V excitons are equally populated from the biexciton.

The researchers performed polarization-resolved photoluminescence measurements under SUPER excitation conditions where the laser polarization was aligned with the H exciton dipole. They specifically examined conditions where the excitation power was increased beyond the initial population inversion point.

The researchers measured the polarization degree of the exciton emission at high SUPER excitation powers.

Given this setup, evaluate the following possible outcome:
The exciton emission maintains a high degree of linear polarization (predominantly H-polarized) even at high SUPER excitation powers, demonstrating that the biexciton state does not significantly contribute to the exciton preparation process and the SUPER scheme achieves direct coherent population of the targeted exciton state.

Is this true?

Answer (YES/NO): NO